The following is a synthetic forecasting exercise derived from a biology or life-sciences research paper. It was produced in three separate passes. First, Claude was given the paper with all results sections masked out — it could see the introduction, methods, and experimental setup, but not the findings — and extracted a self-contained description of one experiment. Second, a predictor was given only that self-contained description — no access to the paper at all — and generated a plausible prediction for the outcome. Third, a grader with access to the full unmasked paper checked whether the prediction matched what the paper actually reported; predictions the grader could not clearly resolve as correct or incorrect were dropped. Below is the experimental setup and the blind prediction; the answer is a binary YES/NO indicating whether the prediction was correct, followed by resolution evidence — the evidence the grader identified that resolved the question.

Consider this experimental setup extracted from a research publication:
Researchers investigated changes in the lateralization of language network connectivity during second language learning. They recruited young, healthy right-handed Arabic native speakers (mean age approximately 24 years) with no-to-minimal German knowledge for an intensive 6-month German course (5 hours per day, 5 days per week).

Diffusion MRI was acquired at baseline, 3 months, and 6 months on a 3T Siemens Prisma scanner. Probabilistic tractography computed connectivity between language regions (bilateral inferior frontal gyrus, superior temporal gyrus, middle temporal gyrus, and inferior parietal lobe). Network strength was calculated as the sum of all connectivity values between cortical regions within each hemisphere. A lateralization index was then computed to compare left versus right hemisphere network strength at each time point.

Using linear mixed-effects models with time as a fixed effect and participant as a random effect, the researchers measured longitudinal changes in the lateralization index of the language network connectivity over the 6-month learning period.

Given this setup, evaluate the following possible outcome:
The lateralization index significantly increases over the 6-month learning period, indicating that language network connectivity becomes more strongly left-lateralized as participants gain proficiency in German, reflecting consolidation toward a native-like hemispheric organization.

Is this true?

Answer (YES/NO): NO